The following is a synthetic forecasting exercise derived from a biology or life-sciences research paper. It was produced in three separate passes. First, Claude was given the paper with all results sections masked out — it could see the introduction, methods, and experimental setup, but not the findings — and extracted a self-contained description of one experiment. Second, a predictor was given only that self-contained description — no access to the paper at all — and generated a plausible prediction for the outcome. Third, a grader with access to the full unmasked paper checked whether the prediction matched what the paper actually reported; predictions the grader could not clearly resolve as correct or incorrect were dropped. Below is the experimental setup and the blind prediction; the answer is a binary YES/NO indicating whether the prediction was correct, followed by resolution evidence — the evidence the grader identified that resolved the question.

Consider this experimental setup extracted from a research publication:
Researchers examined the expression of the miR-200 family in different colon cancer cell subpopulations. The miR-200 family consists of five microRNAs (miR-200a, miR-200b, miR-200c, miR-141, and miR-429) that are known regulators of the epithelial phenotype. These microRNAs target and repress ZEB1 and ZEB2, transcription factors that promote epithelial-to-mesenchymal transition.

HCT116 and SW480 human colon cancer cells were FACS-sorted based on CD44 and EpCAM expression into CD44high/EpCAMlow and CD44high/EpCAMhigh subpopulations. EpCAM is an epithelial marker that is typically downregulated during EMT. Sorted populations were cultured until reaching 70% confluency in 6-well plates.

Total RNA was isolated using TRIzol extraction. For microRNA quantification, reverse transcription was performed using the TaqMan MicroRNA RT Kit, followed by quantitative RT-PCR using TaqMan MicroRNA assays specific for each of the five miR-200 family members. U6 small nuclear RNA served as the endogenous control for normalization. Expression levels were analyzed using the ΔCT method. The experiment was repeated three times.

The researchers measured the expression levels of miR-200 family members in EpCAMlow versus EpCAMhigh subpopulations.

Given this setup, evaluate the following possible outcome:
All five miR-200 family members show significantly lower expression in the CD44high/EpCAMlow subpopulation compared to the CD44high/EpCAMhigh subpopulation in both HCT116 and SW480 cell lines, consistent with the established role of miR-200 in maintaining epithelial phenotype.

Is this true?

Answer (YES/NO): YES